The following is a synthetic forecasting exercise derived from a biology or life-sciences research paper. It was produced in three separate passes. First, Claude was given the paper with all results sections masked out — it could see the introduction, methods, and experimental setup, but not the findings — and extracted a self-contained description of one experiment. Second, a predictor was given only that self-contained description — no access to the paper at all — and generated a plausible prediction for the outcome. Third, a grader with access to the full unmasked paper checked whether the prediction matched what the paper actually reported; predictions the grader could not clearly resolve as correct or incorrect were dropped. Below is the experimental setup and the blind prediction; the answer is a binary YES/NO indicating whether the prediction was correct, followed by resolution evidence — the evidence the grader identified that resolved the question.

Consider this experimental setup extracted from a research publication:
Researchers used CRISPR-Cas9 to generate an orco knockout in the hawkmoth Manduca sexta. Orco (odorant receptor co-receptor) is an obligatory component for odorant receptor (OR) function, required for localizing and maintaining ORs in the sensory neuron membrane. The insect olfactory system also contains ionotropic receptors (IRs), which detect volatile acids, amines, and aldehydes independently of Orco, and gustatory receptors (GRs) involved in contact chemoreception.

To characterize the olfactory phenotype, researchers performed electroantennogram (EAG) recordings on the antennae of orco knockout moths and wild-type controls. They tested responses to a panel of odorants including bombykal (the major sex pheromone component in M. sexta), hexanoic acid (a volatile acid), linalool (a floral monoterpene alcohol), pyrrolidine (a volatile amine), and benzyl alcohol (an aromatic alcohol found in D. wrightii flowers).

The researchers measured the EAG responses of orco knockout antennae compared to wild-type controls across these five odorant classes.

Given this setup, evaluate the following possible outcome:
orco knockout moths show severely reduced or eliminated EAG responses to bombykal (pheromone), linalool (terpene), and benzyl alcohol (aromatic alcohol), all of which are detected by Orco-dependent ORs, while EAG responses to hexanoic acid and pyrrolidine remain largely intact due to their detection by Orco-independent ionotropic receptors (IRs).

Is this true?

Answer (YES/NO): NO